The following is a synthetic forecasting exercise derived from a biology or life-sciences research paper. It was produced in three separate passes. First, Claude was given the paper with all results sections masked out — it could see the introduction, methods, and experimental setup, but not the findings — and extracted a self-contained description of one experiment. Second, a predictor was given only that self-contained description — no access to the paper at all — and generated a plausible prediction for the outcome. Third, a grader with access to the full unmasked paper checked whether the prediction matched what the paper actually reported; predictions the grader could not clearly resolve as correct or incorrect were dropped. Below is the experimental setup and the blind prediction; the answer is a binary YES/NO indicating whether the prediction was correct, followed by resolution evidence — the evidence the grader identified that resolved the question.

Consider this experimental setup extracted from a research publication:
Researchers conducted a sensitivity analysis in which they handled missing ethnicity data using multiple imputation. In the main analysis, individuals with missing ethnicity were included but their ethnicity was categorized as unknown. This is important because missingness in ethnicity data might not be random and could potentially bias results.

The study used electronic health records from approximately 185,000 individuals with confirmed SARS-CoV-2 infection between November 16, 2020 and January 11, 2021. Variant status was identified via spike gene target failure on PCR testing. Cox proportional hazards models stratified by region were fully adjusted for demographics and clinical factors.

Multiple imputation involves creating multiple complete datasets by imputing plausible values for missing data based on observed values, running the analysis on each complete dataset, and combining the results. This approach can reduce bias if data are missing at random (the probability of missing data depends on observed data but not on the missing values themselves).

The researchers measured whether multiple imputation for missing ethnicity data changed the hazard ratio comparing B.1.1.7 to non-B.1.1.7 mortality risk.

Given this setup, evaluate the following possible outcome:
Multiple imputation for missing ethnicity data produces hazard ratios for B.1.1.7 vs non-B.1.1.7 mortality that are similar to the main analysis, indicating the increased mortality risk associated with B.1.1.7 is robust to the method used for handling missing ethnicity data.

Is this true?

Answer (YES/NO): YES